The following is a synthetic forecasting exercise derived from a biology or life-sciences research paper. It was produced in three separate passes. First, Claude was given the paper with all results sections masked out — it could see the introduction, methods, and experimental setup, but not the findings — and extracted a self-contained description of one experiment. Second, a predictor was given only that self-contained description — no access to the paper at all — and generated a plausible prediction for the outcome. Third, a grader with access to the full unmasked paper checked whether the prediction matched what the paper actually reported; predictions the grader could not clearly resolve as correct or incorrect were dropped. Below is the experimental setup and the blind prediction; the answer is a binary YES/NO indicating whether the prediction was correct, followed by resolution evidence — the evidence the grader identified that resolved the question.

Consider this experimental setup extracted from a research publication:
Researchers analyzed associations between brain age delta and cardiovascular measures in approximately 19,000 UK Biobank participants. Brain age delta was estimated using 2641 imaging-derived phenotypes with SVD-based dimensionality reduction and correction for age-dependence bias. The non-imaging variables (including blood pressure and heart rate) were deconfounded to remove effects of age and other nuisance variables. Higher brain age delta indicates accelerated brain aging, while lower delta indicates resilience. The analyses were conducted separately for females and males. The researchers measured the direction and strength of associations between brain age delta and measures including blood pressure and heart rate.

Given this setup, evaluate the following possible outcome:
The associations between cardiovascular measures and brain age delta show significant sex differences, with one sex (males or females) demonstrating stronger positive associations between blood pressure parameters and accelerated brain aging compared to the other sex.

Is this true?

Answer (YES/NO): YES